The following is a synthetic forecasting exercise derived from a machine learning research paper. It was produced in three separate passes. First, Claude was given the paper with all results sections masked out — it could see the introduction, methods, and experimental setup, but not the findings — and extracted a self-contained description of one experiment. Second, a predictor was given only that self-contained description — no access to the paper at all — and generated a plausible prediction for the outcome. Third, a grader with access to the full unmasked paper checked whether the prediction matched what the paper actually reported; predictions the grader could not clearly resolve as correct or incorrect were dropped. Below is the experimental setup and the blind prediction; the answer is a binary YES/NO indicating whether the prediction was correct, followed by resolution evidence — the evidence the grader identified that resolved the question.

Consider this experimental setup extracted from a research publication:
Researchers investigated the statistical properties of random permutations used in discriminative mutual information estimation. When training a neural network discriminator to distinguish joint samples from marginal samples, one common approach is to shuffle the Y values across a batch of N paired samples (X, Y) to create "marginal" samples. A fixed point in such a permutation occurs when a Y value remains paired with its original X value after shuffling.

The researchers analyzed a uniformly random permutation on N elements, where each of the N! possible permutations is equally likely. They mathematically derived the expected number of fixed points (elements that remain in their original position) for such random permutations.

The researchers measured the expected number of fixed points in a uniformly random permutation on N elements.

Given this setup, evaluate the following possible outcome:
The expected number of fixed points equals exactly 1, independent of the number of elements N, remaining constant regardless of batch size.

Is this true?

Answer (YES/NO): YES